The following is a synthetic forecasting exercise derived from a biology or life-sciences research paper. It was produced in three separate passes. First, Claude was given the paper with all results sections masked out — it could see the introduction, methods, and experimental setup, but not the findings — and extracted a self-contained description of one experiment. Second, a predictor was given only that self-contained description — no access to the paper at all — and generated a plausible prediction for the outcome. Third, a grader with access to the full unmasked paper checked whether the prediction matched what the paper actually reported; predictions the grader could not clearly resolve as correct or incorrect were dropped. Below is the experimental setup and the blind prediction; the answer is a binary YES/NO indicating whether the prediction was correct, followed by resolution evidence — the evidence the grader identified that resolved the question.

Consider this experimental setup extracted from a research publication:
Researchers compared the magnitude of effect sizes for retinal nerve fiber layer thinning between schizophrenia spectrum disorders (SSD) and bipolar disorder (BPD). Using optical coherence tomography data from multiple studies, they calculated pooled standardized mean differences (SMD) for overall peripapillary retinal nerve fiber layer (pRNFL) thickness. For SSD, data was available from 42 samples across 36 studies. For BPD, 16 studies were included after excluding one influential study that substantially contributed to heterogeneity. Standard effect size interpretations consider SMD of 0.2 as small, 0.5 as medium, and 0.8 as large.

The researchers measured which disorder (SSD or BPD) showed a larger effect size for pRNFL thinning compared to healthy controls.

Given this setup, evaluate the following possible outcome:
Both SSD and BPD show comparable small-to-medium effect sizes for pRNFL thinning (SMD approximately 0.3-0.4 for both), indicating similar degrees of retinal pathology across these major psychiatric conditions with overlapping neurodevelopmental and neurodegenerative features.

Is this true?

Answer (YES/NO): YES